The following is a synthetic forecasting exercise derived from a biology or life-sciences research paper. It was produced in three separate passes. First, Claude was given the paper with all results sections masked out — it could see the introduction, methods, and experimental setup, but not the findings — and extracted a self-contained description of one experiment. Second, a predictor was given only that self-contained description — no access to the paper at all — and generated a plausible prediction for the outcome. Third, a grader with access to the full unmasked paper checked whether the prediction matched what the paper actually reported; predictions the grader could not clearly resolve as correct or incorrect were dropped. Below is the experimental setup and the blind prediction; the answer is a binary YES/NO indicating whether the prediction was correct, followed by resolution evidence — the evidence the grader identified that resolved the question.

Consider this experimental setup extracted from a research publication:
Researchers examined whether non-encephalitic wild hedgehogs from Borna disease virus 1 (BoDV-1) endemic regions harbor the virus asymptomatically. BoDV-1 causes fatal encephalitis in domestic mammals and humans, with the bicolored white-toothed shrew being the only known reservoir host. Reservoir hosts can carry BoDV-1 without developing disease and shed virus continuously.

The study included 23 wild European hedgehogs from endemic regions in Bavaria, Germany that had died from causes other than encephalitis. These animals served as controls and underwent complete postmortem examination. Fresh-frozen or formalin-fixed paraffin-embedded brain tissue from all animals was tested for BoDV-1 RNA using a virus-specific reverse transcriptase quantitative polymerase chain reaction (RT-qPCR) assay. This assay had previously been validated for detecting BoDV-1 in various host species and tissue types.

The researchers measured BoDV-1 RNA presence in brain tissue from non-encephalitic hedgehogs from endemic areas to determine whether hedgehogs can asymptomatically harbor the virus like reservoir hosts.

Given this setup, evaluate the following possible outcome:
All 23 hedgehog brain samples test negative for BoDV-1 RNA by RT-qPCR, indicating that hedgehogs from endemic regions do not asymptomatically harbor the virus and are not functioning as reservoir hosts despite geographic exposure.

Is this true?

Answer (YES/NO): YES